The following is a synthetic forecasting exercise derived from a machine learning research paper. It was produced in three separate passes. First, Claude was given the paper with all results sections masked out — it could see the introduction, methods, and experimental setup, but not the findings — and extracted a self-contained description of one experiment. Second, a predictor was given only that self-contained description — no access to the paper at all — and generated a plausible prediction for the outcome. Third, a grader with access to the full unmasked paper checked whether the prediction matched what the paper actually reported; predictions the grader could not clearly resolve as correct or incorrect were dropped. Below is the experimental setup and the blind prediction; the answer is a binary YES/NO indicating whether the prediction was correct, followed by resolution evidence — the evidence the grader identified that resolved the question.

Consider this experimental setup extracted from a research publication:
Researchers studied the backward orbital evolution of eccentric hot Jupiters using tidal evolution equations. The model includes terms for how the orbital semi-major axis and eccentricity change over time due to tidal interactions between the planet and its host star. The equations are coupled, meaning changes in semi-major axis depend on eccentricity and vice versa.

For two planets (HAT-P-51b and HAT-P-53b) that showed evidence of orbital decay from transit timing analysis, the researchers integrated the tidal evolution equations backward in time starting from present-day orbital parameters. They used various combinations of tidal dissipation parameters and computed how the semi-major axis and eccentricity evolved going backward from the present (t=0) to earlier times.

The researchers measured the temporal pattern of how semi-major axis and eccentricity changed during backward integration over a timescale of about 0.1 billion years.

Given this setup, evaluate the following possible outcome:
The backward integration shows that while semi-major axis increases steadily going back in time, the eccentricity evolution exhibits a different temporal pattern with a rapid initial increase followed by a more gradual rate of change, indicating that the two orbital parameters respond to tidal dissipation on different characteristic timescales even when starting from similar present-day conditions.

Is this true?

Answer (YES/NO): NO